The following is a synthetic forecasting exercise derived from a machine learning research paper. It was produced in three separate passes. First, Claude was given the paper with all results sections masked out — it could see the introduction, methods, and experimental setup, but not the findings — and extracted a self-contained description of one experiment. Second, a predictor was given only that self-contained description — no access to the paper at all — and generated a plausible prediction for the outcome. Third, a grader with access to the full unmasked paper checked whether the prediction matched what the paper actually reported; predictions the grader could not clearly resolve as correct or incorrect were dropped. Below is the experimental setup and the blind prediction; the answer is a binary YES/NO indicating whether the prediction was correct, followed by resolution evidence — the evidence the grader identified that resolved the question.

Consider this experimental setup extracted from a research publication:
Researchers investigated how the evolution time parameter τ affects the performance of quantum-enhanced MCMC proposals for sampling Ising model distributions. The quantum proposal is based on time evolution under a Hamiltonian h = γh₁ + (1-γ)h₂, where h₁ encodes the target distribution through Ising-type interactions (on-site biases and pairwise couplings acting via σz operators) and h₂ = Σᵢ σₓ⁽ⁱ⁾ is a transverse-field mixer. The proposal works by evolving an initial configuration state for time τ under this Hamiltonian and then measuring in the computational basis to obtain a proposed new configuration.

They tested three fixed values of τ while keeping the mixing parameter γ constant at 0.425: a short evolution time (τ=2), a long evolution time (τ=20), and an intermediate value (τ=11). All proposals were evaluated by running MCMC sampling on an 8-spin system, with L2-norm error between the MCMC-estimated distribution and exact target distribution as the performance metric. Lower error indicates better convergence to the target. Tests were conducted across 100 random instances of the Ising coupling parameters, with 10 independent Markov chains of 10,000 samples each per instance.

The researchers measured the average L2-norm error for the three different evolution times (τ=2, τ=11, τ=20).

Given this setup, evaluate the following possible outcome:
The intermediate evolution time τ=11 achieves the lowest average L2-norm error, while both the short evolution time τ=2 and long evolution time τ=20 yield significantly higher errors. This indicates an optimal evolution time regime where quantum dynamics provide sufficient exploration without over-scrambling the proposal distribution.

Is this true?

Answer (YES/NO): NO